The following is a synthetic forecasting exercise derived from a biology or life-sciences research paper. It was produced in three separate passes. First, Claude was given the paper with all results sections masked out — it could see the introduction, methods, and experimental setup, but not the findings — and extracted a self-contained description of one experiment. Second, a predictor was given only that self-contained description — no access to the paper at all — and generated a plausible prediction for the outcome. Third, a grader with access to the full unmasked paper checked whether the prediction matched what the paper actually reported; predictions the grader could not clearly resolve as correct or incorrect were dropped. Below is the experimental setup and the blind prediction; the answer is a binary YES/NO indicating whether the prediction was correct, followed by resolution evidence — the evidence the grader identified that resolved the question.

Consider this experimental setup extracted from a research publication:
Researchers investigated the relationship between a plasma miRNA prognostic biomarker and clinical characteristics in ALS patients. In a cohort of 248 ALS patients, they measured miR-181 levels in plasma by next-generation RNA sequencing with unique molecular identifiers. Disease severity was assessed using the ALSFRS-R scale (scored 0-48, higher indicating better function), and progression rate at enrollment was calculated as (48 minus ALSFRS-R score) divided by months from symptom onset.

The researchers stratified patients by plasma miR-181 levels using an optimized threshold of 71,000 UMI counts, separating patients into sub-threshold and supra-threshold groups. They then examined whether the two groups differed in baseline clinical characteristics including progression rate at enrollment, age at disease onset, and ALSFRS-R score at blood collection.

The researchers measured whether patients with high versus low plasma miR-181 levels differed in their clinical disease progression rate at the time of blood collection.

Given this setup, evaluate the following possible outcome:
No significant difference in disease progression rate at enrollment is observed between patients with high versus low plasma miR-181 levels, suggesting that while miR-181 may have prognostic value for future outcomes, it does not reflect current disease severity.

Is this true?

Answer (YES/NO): YES